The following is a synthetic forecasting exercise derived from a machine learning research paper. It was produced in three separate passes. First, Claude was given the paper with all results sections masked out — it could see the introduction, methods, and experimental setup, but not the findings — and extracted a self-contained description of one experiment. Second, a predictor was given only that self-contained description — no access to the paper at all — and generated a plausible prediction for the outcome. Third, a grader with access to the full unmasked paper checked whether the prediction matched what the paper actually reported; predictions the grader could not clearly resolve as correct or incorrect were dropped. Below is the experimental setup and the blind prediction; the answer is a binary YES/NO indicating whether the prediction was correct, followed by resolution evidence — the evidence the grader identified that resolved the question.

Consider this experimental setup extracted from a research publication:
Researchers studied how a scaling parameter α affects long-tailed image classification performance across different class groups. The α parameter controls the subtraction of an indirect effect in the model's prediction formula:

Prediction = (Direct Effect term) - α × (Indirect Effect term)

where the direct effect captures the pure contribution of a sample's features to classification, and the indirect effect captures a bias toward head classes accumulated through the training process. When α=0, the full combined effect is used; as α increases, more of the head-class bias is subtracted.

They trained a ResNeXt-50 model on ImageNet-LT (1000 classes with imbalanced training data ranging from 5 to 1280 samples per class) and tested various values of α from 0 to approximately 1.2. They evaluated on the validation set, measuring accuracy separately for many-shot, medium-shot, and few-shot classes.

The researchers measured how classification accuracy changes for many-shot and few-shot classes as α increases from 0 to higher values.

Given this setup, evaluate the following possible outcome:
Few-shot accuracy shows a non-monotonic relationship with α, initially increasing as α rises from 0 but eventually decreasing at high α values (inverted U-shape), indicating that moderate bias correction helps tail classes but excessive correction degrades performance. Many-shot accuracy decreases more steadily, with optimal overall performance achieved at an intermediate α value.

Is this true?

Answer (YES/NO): NO